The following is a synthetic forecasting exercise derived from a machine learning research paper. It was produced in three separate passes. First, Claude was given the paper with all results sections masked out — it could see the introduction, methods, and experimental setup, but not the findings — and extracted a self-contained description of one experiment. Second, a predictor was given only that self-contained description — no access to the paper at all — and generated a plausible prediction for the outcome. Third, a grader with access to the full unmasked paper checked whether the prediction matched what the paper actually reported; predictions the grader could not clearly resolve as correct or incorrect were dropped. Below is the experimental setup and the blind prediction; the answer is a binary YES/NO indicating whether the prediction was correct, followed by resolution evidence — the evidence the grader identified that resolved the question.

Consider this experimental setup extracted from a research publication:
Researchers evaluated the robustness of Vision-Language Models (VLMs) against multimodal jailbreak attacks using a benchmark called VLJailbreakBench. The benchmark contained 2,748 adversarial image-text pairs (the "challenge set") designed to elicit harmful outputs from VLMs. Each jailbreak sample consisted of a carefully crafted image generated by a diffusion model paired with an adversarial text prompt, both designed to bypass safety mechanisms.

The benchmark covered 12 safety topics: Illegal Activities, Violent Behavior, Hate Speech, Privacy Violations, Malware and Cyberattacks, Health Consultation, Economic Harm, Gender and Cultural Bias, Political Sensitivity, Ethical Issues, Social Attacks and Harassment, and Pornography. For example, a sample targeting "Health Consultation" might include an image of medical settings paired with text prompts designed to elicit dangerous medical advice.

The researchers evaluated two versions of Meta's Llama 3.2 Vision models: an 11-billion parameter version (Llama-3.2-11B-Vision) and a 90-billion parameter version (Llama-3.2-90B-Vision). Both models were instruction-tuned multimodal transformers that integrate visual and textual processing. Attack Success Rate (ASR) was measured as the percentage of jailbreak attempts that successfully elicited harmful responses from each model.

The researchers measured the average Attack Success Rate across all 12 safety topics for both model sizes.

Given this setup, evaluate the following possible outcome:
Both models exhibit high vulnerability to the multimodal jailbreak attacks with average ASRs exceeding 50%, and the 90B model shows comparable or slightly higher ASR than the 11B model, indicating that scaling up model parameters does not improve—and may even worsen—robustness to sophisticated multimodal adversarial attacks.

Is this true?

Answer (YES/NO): NO